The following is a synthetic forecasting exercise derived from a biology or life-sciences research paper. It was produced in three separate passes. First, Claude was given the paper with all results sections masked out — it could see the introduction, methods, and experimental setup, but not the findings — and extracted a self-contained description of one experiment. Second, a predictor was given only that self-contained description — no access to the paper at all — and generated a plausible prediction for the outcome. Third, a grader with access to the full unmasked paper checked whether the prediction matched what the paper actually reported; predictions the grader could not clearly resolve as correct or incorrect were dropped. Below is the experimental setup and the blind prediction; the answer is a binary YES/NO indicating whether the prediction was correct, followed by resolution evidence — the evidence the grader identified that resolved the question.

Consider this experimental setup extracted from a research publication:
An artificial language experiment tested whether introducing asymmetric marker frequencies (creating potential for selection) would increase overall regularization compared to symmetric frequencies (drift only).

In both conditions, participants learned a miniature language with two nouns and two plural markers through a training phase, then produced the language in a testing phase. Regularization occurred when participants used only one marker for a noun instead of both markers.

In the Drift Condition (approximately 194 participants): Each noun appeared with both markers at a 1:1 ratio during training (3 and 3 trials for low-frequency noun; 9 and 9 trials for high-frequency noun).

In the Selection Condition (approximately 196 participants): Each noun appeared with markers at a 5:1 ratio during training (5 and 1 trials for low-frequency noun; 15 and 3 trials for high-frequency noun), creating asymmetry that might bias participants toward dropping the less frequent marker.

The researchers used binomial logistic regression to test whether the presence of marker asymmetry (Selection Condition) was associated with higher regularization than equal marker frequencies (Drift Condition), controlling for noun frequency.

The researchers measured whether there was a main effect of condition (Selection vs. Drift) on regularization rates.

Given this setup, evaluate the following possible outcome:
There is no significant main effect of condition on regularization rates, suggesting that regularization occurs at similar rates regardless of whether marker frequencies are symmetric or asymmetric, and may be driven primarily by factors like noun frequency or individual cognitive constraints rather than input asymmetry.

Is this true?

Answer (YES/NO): NO